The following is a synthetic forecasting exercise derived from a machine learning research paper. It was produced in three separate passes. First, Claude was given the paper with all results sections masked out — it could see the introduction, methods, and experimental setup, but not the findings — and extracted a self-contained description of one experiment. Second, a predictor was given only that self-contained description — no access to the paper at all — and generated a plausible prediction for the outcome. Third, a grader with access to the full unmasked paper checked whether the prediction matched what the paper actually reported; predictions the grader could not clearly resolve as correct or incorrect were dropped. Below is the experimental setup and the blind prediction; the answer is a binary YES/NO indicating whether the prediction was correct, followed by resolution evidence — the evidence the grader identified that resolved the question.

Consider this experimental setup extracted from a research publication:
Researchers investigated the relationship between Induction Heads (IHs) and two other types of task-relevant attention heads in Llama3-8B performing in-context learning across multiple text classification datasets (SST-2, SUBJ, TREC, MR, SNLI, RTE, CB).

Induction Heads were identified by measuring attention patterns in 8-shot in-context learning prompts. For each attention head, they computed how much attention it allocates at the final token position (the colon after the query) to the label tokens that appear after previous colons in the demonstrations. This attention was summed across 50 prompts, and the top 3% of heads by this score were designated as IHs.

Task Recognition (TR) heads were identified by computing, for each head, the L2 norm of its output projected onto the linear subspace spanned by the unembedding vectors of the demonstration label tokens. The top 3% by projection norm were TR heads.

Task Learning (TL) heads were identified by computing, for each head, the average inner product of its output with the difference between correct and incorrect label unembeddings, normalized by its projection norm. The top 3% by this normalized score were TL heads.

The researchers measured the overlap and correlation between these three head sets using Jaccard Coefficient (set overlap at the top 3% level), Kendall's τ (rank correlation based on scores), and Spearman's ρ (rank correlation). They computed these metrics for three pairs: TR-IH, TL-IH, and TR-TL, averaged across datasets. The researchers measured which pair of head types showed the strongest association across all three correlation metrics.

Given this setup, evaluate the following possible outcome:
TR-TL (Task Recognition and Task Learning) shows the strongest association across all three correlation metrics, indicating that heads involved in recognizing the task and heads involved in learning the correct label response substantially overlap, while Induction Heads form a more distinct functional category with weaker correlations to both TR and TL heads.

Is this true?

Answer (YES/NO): NO